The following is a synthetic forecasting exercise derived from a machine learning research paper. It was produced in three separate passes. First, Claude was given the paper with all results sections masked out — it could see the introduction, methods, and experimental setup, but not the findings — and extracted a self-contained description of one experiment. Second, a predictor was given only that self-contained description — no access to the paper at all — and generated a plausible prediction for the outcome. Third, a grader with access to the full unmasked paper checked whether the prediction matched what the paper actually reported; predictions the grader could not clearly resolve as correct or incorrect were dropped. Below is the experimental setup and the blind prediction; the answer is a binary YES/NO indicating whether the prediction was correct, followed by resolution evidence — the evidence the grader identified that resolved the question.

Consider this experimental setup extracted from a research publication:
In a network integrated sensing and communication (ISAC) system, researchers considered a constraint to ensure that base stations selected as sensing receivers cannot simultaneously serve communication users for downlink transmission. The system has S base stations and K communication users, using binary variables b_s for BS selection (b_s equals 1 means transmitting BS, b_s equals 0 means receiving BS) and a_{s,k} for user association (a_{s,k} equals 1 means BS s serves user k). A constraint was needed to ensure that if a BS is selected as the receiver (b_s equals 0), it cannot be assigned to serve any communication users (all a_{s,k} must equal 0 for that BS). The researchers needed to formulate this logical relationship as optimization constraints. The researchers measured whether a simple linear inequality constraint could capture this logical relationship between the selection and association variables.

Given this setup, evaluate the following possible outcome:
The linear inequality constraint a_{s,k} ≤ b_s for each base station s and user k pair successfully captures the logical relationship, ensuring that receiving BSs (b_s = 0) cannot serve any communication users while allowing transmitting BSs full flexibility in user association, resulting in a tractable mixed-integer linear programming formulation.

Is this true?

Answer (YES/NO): NO